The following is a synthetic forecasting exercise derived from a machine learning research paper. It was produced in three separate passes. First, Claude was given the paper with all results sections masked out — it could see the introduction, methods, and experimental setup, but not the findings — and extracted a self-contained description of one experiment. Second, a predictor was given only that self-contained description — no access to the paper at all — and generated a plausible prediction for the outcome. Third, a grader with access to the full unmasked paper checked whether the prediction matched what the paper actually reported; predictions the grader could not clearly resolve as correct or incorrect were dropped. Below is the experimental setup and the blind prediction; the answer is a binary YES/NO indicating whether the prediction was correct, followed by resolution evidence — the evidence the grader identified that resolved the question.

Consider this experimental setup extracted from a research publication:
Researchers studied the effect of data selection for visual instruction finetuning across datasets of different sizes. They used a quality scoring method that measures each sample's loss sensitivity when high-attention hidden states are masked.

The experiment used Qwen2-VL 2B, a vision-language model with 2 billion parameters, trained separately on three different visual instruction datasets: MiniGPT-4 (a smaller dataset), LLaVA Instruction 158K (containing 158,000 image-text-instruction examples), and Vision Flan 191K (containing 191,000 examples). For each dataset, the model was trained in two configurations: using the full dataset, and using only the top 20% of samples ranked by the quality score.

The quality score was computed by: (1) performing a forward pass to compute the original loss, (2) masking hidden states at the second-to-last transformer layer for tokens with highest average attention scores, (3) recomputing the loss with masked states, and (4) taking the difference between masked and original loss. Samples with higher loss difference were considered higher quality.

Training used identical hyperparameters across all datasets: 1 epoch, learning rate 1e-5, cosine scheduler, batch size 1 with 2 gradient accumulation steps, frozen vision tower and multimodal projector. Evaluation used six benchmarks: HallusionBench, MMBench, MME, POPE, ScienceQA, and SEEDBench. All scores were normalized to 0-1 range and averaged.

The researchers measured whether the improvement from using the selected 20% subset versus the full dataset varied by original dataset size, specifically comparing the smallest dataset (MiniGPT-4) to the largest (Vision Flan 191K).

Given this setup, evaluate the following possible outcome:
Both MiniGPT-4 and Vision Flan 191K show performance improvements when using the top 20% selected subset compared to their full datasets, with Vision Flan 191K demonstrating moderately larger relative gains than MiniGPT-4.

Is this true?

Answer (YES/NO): NO